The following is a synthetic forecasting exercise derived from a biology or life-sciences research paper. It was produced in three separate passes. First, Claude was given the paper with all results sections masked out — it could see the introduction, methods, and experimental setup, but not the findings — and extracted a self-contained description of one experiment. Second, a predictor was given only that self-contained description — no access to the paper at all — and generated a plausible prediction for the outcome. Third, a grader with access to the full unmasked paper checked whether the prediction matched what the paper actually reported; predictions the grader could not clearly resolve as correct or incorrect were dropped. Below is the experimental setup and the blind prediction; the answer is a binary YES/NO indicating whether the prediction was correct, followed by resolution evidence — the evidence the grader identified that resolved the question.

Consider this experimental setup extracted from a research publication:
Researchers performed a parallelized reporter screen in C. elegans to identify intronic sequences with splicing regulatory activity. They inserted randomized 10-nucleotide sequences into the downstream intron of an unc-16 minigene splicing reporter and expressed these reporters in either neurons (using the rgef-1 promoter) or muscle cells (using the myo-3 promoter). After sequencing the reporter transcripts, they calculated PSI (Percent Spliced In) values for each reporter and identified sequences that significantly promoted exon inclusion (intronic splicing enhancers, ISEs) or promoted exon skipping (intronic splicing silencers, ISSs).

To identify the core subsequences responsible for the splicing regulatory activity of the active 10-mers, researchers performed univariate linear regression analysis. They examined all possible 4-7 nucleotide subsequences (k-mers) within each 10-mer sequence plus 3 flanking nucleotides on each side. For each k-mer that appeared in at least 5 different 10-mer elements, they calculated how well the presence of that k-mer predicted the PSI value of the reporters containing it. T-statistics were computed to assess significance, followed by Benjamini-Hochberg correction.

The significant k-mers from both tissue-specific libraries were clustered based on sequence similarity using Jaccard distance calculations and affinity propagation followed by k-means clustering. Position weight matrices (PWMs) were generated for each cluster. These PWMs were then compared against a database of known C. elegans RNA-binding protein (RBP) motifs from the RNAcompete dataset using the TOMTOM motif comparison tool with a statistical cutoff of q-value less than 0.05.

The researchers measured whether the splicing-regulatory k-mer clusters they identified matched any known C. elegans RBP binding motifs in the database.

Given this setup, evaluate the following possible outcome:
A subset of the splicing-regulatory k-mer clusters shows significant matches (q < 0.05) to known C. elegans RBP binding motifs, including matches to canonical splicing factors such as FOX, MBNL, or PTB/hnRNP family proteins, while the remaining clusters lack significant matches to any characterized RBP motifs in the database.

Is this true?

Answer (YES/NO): YES